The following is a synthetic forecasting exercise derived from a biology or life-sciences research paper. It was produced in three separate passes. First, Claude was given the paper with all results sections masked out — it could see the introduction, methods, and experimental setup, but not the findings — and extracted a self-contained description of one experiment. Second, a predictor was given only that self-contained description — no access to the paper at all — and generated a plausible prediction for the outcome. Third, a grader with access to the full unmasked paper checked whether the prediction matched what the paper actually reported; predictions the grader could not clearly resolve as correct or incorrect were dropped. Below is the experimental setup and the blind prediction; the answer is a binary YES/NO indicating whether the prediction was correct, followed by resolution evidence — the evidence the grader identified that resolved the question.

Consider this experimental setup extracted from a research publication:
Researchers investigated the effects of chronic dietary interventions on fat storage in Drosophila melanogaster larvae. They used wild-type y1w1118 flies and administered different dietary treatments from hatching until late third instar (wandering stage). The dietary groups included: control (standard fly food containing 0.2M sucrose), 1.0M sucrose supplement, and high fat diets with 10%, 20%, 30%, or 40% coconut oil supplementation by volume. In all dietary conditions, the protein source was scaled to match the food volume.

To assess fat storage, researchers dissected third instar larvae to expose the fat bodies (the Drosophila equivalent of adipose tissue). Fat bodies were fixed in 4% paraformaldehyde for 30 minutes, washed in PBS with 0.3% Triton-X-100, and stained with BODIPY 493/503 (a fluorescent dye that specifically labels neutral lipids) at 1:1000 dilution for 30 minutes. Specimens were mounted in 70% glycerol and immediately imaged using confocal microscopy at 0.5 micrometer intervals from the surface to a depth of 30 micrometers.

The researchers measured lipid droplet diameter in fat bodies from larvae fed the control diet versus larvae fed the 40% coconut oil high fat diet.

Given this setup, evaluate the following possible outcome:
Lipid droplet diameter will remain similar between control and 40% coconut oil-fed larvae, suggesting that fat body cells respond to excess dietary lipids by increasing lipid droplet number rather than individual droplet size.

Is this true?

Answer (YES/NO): NO